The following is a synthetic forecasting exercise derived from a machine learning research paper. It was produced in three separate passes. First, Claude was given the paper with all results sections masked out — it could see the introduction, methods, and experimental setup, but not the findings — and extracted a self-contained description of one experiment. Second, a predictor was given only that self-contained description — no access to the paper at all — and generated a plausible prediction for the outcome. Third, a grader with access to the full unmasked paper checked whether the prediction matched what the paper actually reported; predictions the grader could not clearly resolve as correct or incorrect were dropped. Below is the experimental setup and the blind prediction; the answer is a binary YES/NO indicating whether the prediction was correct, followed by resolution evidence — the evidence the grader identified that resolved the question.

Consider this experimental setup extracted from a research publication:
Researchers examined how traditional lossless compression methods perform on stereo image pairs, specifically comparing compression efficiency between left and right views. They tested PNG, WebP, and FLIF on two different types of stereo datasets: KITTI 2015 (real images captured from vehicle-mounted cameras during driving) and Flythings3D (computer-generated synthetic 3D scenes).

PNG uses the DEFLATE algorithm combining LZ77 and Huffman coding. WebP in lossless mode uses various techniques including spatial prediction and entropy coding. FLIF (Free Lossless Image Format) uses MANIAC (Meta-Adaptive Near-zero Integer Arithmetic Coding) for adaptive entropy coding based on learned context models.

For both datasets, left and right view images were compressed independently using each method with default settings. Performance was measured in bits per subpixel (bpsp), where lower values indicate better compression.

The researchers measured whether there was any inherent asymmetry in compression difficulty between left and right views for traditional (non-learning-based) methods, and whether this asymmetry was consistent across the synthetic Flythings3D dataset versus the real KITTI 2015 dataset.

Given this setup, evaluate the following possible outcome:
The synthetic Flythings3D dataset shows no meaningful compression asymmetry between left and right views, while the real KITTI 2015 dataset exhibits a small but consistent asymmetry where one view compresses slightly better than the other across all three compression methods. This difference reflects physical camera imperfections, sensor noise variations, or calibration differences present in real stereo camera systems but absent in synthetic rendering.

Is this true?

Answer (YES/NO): YES